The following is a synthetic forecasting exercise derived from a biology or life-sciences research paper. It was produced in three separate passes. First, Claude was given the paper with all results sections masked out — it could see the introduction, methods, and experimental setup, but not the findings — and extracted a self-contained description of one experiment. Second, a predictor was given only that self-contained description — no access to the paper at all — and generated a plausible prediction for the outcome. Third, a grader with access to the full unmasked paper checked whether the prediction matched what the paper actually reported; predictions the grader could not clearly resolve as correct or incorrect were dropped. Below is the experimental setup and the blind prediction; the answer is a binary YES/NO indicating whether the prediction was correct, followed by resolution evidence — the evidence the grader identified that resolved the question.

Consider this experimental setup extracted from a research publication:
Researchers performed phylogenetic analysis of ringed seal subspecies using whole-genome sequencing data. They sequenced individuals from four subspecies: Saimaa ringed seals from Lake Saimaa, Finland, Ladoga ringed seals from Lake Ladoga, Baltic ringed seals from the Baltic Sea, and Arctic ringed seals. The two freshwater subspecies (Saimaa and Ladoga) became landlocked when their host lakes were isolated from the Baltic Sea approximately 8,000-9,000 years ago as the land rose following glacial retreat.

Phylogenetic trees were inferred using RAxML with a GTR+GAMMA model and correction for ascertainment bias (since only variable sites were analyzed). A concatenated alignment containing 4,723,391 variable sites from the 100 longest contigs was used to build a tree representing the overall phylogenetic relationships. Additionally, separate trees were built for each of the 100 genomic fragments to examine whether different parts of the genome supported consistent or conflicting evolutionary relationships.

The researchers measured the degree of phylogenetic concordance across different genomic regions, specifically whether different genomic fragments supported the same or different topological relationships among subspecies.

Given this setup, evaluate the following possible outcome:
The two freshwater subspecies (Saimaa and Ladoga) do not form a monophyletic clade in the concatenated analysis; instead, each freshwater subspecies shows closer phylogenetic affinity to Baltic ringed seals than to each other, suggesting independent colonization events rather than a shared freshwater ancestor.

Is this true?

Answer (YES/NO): NO